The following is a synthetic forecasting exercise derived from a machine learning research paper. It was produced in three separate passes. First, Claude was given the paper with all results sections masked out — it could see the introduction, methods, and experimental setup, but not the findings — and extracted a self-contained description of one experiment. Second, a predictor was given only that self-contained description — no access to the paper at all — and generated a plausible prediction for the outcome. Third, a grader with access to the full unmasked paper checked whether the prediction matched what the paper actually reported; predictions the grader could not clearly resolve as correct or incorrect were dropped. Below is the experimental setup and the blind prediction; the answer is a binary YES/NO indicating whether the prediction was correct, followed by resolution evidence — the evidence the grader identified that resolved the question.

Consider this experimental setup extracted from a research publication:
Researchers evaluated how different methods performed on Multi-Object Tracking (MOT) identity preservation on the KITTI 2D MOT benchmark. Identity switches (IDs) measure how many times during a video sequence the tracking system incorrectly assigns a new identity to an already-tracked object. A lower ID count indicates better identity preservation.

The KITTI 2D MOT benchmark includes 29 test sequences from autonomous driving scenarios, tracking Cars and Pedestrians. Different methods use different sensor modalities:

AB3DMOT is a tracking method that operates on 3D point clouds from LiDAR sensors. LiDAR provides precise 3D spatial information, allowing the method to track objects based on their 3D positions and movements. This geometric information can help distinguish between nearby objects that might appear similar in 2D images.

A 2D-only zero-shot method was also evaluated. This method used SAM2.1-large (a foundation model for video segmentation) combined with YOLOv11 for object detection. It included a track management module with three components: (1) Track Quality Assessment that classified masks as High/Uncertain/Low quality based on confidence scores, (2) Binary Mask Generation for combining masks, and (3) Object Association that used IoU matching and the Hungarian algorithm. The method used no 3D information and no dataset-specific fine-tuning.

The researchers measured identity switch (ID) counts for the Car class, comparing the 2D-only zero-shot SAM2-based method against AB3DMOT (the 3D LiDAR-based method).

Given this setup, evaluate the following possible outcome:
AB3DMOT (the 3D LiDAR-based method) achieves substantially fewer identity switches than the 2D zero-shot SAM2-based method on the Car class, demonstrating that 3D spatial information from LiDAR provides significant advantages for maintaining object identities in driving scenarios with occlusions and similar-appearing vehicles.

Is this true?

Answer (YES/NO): YES